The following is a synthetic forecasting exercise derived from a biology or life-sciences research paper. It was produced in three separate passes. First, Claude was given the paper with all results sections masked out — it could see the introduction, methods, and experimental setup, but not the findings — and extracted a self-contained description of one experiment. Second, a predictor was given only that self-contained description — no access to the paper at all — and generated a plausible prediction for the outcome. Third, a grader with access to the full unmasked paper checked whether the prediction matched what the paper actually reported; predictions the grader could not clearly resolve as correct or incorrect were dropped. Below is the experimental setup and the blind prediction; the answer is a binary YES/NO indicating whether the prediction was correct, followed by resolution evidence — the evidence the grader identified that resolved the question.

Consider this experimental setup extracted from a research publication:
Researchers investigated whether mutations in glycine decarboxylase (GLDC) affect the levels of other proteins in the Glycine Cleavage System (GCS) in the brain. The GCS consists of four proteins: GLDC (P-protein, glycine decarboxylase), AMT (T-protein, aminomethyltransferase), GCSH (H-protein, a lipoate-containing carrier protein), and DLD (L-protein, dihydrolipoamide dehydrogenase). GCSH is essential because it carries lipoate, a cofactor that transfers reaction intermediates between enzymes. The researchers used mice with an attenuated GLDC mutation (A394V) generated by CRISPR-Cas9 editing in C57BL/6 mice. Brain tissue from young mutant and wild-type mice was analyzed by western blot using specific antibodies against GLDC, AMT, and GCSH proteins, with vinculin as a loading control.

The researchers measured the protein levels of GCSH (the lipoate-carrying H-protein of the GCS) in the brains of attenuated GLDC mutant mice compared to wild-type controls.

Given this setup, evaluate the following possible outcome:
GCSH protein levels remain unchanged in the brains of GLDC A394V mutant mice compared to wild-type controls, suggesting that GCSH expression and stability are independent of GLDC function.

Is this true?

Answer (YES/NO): NO